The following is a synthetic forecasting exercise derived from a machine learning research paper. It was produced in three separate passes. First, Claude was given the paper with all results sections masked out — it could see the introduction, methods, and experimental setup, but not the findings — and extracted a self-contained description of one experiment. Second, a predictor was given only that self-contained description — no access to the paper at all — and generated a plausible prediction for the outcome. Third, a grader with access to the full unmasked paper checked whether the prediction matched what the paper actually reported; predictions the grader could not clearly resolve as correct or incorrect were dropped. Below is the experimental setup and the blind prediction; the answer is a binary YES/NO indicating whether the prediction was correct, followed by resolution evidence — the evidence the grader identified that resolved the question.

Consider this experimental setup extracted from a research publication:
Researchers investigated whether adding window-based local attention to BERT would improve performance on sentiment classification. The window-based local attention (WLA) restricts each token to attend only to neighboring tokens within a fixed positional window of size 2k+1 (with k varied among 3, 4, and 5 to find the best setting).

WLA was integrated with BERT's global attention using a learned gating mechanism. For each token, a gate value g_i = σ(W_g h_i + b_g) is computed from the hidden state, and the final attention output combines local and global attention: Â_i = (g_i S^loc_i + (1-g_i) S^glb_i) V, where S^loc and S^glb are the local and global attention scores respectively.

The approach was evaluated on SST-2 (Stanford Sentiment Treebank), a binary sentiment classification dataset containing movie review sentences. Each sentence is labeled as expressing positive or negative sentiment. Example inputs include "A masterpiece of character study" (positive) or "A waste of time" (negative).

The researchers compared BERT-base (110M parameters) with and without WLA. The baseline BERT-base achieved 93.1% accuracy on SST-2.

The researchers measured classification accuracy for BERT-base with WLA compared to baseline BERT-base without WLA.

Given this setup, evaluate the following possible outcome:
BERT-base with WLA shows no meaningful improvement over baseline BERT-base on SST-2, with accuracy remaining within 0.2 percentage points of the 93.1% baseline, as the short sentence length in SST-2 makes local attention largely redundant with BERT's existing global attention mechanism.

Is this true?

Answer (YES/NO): NO